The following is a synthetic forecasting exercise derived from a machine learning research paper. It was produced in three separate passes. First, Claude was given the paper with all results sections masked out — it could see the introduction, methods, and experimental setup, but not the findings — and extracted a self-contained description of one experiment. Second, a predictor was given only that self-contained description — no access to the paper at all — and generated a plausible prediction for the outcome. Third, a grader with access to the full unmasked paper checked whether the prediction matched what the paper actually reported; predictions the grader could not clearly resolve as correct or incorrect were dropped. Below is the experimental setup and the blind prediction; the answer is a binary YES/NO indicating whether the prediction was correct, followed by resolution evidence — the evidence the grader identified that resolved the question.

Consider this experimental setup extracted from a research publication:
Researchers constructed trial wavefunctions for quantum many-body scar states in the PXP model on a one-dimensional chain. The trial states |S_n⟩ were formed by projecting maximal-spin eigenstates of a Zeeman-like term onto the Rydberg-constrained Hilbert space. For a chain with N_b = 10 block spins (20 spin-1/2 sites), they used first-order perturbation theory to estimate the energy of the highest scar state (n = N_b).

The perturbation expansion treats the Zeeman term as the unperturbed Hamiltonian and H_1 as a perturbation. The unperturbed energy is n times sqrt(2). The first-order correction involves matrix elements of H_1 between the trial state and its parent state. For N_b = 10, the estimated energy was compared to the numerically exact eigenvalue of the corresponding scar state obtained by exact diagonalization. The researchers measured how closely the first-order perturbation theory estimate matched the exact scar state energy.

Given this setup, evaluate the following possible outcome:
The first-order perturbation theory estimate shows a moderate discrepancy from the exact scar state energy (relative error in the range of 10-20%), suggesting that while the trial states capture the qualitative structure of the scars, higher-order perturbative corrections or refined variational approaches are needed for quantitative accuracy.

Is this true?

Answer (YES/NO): NO